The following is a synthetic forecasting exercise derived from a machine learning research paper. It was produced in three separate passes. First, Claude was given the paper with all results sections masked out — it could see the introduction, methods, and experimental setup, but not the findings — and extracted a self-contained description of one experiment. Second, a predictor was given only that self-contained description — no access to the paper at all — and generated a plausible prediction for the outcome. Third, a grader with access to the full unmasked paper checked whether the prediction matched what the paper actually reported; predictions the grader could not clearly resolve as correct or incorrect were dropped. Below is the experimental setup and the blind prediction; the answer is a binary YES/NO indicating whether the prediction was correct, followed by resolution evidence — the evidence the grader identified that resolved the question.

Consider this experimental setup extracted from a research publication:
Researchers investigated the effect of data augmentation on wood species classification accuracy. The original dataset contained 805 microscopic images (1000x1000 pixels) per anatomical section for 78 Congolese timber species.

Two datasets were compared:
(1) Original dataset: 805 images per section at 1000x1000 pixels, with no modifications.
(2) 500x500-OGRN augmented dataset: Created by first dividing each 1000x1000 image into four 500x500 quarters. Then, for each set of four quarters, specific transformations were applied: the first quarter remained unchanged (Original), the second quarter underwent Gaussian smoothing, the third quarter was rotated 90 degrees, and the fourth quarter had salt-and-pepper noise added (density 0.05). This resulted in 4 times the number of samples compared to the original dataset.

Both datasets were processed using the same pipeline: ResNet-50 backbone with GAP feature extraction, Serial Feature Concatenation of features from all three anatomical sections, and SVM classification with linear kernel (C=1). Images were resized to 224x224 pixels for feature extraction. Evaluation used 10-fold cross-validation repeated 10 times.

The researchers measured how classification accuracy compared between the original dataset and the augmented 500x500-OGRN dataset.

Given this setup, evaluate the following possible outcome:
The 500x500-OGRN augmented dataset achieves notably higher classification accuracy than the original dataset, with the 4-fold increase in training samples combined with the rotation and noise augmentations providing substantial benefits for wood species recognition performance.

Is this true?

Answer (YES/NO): YES